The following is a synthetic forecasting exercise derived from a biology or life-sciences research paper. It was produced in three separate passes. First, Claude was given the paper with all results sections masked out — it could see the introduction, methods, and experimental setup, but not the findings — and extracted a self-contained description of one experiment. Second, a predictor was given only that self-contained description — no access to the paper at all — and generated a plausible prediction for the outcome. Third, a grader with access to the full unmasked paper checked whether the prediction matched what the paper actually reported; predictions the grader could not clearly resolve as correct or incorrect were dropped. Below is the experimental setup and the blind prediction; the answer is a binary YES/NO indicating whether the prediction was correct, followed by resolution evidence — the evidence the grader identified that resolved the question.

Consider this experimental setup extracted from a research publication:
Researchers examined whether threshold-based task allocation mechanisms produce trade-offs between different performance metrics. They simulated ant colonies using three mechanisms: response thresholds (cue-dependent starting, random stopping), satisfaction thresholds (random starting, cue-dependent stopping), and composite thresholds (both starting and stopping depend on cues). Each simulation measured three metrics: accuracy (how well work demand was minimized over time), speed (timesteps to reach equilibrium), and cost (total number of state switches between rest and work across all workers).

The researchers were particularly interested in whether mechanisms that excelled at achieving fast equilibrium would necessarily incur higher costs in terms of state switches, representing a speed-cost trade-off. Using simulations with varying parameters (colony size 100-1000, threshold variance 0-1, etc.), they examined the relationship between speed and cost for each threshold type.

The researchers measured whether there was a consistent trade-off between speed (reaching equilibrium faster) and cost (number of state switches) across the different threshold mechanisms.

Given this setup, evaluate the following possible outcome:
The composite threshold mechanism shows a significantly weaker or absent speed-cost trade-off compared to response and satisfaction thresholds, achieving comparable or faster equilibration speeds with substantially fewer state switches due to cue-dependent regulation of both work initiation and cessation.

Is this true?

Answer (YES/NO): NO